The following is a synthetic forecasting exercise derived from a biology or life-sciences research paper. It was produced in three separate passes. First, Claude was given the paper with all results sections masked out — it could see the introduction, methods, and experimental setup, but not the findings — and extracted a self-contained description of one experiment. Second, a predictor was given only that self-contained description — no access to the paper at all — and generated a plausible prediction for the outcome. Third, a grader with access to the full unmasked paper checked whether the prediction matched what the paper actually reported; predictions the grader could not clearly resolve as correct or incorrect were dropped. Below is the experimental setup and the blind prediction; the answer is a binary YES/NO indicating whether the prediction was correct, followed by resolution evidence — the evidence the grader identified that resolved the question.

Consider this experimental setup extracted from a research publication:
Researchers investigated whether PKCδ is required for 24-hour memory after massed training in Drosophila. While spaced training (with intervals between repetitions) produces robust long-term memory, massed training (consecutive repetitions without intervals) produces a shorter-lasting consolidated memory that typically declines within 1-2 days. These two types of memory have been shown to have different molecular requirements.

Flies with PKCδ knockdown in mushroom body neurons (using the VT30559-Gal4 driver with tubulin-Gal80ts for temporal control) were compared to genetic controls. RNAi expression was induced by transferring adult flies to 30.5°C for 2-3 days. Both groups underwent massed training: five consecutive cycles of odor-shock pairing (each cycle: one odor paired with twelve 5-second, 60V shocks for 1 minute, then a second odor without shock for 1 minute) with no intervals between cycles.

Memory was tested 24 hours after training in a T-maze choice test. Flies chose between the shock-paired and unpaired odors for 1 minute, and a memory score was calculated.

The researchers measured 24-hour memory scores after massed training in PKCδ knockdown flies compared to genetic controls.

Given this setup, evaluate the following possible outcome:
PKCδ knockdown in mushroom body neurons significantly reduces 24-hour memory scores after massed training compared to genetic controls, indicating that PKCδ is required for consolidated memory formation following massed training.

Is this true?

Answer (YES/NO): NO